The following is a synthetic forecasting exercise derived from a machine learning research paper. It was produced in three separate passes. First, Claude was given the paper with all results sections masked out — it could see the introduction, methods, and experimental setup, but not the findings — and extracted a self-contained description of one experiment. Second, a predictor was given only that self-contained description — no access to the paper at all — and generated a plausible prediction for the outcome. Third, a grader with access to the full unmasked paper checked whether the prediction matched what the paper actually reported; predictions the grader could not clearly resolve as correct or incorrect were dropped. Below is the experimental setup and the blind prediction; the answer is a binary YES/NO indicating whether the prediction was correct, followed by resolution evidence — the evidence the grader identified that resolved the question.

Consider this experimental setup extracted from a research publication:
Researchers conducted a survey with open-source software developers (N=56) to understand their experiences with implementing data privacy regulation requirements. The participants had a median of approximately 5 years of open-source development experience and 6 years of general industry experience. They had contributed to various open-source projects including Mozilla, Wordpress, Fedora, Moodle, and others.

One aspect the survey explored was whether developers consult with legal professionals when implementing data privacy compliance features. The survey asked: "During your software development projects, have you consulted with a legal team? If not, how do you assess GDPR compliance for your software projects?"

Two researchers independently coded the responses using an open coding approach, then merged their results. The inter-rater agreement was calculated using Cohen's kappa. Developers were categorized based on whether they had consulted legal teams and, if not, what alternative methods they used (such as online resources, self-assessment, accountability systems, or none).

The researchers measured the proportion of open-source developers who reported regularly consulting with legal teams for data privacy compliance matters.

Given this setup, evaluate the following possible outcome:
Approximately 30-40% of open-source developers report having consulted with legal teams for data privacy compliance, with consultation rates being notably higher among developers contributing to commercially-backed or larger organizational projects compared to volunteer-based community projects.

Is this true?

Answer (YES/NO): NO